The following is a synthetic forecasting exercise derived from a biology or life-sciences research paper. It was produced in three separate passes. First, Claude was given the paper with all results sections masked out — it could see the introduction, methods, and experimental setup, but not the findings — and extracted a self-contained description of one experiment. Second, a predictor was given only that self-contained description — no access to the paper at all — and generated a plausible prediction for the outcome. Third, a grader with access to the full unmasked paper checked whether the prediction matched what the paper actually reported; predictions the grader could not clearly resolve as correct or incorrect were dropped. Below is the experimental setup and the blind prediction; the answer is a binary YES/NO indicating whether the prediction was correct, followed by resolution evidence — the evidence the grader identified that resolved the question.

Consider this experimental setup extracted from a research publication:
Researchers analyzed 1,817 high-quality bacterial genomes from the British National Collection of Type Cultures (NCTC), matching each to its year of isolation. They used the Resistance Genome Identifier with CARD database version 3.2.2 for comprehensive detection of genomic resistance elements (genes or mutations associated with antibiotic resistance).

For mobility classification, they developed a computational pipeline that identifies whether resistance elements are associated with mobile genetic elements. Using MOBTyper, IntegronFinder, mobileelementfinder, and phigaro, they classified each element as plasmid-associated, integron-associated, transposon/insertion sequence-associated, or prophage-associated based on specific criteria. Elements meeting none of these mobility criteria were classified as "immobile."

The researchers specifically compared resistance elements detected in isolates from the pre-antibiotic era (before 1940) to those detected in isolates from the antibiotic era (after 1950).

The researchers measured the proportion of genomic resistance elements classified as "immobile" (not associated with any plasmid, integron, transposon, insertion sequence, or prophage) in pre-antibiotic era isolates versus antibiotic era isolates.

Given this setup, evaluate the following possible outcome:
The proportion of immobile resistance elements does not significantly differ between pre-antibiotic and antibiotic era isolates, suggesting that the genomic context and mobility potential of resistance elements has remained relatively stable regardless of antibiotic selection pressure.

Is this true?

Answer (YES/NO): NO